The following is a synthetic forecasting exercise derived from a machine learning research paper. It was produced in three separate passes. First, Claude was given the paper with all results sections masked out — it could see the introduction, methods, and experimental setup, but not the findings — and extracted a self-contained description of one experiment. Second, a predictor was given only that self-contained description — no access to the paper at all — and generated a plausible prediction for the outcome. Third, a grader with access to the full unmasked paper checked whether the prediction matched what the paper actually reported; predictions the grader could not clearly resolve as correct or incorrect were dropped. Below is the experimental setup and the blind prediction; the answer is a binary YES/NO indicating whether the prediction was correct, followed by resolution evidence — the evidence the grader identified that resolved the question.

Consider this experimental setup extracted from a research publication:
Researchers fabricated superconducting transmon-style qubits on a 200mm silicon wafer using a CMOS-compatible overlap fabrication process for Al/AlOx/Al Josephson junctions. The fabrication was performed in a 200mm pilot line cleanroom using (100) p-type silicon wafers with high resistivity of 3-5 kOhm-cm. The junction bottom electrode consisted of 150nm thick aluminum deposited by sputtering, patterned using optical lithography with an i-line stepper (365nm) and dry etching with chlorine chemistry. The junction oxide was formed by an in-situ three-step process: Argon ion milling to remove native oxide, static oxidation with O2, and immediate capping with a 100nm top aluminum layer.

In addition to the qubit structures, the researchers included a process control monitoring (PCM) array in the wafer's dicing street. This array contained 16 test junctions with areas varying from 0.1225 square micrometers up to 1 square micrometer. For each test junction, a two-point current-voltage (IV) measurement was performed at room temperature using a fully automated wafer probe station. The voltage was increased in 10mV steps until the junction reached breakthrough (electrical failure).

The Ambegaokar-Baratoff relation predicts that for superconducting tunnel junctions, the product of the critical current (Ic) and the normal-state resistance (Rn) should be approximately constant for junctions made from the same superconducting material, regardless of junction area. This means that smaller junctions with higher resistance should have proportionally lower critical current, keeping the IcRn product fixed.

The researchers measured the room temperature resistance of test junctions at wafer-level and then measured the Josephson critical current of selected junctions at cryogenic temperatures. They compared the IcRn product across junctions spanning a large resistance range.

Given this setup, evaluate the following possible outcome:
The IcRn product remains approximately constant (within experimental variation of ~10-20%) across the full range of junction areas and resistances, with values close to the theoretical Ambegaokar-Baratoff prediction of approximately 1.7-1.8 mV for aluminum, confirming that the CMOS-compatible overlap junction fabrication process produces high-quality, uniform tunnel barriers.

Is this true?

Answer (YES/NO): NO